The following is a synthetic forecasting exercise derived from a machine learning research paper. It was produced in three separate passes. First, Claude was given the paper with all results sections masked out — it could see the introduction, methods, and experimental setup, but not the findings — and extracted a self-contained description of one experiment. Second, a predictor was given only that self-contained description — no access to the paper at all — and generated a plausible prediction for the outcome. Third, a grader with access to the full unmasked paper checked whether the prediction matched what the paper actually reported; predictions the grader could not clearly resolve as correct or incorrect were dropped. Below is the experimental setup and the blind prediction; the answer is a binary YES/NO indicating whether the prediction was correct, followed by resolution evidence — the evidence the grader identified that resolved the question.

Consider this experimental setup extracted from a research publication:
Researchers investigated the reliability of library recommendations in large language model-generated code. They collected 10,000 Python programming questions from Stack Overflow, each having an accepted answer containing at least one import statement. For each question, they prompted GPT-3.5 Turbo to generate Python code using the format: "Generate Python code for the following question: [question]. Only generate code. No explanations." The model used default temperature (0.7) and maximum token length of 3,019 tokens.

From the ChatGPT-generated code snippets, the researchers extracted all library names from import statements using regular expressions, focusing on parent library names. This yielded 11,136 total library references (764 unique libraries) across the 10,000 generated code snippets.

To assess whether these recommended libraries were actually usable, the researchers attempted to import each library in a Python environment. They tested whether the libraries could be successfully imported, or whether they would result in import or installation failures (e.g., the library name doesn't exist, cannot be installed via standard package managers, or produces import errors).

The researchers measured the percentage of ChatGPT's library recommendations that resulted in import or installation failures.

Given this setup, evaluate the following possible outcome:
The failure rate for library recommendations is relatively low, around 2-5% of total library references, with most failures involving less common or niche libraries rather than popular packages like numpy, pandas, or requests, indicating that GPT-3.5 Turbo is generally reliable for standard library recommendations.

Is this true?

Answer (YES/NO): NO